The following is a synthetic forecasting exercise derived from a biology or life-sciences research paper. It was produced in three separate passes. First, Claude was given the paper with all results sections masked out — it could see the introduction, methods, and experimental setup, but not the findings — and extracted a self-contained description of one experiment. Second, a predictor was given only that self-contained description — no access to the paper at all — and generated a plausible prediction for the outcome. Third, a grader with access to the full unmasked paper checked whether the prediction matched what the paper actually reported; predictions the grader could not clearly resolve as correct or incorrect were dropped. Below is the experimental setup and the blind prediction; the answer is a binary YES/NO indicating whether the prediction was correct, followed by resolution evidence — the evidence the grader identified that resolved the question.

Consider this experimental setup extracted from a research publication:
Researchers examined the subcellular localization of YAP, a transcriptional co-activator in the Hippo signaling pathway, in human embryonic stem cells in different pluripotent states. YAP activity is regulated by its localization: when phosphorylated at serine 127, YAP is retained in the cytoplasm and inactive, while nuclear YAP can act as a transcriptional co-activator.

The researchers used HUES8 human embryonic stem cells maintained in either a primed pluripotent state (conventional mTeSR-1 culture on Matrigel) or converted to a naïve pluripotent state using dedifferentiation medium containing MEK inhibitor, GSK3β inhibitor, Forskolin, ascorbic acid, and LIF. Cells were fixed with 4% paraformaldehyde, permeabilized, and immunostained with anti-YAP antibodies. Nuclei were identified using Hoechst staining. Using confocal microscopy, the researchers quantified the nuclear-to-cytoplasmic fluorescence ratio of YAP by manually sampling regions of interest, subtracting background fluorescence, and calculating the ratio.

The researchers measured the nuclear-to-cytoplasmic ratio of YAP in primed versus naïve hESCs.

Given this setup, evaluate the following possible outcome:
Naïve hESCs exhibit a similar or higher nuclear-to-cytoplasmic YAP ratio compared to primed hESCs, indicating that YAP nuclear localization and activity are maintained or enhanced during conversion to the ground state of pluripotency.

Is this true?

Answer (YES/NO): YES